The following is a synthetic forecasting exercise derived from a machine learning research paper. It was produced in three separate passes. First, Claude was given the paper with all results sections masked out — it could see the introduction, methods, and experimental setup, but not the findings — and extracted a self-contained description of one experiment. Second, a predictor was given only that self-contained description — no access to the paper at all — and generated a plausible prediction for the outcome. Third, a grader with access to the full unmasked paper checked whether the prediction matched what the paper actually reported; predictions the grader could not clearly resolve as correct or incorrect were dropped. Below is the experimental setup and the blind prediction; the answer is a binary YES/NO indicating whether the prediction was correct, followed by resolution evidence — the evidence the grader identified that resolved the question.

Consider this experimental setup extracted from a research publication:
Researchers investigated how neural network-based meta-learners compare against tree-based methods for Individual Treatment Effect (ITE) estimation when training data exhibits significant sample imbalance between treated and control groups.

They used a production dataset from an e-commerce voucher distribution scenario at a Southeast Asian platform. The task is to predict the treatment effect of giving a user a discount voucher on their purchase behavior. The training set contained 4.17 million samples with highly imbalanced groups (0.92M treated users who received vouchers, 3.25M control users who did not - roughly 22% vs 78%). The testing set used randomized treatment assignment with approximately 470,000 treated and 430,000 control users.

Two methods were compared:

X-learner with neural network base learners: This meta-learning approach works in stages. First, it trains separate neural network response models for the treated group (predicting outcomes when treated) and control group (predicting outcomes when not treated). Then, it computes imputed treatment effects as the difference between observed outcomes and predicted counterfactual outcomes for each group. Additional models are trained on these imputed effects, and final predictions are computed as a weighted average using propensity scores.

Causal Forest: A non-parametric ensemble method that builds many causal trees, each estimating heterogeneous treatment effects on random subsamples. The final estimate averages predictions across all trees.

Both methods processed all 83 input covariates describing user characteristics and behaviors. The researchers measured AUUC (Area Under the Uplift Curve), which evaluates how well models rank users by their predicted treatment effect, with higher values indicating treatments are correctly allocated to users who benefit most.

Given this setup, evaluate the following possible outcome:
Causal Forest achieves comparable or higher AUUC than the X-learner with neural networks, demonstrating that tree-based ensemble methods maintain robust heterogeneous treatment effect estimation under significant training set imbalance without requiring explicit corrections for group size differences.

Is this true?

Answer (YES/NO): NO